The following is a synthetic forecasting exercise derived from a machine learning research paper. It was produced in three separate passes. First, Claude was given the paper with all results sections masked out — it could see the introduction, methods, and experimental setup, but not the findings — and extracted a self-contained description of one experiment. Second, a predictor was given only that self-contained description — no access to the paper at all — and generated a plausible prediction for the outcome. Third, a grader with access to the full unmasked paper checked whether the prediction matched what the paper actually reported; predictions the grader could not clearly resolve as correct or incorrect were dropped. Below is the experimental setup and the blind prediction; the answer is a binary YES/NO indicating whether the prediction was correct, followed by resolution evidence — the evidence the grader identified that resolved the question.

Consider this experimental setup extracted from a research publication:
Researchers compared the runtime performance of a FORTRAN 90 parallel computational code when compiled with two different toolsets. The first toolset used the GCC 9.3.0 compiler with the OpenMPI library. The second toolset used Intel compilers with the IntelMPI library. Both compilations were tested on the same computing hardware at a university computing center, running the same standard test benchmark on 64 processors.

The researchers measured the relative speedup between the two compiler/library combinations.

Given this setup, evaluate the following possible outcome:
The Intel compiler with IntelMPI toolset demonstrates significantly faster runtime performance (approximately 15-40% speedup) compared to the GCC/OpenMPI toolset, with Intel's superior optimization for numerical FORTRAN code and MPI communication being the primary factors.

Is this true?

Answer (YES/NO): NO